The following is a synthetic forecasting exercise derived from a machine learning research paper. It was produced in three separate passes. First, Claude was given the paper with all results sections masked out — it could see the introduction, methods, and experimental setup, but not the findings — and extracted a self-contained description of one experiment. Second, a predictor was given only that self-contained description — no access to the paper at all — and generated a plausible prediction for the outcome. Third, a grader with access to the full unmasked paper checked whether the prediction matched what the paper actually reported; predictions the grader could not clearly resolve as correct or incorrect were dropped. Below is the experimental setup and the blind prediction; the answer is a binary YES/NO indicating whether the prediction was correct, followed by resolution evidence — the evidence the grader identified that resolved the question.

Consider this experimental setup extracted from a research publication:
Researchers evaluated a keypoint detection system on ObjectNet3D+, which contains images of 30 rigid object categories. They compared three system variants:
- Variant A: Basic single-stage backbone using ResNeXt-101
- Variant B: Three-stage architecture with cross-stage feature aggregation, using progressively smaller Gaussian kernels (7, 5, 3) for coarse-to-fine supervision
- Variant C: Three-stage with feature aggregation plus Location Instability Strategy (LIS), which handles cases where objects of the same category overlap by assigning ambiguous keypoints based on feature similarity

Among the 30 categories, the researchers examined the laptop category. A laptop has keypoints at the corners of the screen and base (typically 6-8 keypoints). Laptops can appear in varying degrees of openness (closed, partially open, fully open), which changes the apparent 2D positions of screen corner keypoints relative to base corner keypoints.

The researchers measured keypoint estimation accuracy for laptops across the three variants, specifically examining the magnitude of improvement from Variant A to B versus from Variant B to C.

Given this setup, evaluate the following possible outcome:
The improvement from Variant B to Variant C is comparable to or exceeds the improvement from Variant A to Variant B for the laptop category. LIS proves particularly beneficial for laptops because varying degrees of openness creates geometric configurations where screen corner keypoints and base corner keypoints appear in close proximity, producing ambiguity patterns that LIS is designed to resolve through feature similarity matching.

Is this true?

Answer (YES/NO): YES